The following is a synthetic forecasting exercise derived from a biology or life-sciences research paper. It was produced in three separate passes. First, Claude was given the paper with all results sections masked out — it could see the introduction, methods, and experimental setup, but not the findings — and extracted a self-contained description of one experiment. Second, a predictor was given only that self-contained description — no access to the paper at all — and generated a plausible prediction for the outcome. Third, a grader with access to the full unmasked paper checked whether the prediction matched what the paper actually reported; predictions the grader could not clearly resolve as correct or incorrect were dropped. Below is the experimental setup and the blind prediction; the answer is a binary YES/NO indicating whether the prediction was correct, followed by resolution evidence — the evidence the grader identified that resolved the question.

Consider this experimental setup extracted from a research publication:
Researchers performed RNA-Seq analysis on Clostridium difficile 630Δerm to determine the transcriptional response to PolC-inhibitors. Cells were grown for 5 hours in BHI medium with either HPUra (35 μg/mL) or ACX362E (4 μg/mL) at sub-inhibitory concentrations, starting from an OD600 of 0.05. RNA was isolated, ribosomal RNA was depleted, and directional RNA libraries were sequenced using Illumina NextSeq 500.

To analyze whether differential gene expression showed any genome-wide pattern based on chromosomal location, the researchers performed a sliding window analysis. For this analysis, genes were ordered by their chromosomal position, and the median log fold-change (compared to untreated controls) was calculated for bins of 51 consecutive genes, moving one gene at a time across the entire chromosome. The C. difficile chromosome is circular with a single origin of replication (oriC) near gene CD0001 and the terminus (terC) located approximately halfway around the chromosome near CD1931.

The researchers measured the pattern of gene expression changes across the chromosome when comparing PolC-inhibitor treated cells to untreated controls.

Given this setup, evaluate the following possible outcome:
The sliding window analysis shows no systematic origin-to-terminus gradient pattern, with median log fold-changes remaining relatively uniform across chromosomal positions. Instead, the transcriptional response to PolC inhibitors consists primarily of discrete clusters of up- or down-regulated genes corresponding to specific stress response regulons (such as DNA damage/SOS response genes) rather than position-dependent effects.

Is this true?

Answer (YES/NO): NO